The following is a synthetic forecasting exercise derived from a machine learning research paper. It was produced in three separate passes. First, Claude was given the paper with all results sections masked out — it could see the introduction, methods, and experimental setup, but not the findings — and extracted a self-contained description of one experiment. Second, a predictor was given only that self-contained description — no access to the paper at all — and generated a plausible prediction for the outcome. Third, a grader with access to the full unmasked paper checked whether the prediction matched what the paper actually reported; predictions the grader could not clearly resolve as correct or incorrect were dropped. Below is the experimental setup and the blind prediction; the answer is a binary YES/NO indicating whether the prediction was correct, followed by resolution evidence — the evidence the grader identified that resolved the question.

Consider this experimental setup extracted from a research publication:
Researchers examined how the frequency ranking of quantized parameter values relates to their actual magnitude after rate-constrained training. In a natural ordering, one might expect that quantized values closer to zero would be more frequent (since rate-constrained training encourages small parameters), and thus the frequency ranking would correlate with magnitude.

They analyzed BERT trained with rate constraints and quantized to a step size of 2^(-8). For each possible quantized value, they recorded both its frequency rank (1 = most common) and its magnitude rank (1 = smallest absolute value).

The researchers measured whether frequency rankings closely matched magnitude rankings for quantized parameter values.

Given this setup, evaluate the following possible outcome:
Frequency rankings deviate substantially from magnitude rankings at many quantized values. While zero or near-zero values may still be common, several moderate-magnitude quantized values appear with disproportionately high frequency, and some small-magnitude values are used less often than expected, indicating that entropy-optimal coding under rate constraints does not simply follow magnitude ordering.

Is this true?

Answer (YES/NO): YES